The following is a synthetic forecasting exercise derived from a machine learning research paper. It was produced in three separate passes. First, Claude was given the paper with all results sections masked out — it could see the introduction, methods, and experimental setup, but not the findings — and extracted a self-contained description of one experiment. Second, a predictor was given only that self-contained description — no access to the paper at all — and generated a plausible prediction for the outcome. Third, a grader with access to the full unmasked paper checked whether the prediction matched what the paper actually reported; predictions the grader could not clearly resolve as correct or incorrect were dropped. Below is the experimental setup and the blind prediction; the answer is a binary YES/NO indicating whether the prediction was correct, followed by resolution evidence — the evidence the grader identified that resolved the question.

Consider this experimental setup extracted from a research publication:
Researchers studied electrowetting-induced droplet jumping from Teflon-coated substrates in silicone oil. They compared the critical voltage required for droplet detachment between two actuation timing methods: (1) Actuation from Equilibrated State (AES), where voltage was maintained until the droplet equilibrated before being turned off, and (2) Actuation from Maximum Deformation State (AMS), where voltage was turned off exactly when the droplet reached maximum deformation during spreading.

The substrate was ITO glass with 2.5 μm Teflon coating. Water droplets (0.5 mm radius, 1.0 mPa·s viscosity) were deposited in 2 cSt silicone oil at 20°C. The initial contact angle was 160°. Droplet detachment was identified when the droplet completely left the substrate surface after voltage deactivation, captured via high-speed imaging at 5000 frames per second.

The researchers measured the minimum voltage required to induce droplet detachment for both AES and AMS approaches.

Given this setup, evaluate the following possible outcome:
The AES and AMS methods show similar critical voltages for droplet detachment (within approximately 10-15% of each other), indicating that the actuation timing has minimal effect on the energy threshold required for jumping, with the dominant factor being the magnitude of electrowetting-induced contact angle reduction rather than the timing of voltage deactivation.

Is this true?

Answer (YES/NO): NO